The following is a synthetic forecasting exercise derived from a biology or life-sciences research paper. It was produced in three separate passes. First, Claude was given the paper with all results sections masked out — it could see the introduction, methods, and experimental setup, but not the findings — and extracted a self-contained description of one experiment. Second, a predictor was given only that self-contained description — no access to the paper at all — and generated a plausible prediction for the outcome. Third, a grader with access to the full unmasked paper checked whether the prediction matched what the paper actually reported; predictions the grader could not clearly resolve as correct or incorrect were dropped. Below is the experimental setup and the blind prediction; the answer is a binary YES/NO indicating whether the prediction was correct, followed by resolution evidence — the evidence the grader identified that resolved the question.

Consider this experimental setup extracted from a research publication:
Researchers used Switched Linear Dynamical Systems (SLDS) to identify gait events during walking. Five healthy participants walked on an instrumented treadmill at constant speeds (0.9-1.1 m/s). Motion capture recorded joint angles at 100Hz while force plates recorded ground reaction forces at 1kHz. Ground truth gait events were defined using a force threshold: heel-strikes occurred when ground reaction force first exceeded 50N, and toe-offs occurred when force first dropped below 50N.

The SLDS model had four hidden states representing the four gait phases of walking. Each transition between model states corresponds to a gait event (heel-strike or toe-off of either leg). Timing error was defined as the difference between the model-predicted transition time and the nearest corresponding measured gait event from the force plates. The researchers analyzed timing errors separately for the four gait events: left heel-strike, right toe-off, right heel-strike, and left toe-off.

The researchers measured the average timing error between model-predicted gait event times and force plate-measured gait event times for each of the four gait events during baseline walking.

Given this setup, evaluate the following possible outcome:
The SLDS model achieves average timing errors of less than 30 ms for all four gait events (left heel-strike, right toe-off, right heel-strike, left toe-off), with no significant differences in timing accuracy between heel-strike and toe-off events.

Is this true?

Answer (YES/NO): NO